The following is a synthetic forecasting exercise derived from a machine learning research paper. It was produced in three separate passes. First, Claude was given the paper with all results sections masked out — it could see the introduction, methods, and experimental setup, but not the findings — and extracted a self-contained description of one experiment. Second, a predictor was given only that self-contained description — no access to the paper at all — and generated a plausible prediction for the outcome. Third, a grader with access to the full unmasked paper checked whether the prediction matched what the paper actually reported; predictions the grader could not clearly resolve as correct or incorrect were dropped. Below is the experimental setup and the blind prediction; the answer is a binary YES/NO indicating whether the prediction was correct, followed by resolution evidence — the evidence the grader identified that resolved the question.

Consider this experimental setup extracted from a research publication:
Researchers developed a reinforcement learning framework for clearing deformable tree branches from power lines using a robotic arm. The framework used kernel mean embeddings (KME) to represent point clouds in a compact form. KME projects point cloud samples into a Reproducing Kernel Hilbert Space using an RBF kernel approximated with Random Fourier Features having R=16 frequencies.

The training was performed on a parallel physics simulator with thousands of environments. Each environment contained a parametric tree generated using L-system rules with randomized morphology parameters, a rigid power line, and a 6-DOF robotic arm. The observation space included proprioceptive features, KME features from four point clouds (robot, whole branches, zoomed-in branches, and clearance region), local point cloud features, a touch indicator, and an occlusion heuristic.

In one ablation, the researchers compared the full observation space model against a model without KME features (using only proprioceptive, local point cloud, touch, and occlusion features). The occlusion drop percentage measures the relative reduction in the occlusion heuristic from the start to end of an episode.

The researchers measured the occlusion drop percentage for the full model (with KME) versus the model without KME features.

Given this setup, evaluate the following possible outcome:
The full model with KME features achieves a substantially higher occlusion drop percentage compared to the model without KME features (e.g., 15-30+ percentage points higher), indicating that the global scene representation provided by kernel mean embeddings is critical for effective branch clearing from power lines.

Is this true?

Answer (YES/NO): YES